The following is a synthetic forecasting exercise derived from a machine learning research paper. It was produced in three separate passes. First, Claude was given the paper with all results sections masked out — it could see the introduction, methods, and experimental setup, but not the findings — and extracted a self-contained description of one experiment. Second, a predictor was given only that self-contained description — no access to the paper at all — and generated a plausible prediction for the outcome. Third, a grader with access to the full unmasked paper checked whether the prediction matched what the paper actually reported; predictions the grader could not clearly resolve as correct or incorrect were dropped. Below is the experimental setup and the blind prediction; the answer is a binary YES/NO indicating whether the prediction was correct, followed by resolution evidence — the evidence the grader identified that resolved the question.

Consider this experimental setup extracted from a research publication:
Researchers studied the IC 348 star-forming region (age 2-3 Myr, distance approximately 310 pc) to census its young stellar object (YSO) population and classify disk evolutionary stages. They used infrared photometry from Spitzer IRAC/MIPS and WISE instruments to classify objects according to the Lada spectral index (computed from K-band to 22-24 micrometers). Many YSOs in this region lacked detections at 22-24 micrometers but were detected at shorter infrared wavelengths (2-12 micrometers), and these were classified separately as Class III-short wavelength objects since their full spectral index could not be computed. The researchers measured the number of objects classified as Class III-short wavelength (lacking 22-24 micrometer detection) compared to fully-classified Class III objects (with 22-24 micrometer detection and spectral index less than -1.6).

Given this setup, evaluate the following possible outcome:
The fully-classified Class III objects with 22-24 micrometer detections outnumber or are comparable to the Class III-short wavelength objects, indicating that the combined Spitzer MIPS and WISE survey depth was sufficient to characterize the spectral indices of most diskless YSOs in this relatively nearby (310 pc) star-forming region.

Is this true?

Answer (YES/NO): NO